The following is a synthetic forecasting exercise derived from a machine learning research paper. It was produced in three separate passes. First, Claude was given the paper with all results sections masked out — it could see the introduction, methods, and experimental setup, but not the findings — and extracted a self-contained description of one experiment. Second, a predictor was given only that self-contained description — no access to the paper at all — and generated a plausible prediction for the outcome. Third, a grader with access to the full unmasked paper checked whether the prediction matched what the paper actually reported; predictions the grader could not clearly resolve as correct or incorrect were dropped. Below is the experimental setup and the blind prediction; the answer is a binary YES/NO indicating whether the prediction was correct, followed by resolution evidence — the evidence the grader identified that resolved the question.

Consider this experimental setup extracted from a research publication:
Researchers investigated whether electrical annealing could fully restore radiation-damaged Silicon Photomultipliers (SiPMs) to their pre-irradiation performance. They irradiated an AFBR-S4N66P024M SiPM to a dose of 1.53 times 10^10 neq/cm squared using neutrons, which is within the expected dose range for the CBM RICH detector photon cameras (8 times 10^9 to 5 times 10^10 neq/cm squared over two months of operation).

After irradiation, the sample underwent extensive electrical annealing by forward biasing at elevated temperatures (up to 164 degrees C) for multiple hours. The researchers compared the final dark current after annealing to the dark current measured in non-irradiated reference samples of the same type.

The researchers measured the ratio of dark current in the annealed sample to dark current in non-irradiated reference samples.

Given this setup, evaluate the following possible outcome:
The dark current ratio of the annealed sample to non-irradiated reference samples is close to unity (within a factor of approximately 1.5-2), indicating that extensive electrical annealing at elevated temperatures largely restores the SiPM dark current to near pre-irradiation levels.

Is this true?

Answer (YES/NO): NO